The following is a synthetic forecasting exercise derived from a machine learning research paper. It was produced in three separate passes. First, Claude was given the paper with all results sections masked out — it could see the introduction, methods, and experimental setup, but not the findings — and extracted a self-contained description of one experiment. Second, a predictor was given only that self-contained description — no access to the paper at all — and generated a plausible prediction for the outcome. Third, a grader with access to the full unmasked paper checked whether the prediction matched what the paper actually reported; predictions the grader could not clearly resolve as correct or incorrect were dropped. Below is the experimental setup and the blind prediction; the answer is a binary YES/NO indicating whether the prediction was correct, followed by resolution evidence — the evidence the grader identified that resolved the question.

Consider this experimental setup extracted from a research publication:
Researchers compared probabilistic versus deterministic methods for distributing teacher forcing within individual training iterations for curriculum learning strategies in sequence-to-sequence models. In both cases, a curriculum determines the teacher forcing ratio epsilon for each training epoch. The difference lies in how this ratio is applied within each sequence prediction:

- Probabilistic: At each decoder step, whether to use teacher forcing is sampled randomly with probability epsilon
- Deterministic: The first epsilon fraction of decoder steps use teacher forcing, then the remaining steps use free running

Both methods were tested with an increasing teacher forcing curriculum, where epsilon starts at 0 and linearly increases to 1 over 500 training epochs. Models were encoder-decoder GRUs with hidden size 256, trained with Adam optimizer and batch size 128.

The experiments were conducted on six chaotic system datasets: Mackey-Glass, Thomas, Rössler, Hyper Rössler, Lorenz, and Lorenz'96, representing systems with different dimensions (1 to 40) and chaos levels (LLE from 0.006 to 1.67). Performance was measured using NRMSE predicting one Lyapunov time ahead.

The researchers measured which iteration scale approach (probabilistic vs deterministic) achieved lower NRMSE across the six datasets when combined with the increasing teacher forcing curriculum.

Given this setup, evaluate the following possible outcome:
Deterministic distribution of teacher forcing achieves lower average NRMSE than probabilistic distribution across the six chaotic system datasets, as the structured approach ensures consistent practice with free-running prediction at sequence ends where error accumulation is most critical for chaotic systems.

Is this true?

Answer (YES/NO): NO